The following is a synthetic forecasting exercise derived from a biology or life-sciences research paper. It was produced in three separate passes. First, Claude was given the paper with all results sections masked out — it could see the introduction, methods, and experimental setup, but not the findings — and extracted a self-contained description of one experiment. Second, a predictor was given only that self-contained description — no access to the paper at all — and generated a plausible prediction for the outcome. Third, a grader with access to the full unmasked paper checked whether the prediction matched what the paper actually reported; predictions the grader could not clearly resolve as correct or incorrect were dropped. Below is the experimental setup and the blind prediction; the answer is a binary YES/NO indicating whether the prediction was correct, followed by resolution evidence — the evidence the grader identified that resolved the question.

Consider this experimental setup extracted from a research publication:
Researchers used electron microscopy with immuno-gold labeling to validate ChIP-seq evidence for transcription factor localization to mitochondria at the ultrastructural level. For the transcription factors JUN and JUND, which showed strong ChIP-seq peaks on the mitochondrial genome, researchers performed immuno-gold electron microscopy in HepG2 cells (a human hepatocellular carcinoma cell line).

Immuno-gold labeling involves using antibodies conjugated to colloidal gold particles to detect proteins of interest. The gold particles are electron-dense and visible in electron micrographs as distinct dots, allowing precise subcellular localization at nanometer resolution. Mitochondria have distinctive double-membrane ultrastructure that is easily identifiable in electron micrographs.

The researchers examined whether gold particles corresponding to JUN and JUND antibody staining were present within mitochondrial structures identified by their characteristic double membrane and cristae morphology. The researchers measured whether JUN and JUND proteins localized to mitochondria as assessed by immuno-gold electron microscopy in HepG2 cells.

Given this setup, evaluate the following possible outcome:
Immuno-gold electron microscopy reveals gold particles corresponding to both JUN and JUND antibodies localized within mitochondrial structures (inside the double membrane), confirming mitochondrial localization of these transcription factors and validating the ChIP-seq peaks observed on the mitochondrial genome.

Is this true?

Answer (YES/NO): YES